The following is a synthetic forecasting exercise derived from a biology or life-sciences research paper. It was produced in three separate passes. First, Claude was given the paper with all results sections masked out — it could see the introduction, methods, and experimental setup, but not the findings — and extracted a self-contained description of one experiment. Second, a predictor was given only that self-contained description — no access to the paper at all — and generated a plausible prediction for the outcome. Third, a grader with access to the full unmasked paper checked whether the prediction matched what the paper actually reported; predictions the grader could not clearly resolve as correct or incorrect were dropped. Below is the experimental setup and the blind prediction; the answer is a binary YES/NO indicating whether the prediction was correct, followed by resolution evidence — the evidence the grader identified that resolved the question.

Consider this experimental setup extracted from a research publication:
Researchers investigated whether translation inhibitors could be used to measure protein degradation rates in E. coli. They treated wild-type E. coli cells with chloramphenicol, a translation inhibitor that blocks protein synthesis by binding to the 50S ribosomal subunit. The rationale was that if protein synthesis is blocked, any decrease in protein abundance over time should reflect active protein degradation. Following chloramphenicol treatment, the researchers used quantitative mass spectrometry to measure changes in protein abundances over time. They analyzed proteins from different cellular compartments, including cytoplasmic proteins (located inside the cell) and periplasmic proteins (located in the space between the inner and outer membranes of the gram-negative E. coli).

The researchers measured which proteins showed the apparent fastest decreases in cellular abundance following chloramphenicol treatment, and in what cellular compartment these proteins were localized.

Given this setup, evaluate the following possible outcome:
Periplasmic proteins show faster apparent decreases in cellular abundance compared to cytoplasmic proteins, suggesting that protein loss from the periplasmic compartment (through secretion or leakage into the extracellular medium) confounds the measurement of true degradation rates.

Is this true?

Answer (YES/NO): YES